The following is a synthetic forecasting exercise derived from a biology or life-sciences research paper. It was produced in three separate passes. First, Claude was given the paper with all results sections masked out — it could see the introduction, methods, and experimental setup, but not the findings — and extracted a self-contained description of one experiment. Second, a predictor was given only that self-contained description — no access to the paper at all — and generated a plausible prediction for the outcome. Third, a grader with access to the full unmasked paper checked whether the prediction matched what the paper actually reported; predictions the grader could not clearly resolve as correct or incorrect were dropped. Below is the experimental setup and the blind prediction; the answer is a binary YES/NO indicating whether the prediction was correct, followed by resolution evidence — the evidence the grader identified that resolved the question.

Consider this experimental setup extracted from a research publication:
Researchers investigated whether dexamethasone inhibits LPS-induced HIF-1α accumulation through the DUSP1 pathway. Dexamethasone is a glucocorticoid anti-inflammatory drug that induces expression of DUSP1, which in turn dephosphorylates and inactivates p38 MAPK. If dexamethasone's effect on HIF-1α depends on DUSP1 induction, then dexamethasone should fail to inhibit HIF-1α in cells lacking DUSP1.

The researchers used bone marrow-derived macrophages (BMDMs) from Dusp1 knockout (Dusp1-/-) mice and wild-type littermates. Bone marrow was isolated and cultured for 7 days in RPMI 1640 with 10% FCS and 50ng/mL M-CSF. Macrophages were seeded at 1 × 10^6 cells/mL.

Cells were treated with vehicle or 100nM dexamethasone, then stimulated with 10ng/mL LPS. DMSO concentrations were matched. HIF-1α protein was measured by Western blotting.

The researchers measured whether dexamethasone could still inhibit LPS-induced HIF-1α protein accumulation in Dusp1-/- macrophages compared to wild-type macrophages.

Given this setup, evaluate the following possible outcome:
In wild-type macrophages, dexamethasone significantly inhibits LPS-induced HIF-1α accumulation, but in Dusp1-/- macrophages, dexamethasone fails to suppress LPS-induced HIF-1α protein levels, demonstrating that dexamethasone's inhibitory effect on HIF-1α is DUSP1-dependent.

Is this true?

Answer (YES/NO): NO